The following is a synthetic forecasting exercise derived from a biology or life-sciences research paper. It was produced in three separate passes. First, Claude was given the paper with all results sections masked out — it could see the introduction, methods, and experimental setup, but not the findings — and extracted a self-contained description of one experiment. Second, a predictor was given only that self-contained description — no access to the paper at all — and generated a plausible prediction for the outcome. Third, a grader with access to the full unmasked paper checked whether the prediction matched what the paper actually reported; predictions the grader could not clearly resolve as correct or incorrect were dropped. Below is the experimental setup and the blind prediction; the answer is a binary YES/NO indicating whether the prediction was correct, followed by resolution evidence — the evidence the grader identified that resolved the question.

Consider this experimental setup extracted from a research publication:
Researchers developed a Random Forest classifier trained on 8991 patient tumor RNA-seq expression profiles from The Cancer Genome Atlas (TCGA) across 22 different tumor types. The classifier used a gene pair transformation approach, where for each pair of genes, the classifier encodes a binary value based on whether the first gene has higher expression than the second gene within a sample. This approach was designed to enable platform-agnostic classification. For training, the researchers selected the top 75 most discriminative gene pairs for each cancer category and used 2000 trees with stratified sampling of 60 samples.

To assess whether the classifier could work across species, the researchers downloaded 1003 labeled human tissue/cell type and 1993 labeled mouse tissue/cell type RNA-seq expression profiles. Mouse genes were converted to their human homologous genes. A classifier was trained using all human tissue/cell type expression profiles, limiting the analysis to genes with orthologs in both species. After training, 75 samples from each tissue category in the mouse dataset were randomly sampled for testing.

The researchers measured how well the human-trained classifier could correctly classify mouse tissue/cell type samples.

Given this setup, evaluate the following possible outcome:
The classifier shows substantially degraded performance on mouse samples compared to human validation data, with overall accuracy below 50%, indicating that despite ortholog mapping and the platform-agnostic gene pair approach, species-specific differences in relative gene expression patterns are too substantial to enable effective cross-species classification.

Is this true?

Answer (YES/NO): NO